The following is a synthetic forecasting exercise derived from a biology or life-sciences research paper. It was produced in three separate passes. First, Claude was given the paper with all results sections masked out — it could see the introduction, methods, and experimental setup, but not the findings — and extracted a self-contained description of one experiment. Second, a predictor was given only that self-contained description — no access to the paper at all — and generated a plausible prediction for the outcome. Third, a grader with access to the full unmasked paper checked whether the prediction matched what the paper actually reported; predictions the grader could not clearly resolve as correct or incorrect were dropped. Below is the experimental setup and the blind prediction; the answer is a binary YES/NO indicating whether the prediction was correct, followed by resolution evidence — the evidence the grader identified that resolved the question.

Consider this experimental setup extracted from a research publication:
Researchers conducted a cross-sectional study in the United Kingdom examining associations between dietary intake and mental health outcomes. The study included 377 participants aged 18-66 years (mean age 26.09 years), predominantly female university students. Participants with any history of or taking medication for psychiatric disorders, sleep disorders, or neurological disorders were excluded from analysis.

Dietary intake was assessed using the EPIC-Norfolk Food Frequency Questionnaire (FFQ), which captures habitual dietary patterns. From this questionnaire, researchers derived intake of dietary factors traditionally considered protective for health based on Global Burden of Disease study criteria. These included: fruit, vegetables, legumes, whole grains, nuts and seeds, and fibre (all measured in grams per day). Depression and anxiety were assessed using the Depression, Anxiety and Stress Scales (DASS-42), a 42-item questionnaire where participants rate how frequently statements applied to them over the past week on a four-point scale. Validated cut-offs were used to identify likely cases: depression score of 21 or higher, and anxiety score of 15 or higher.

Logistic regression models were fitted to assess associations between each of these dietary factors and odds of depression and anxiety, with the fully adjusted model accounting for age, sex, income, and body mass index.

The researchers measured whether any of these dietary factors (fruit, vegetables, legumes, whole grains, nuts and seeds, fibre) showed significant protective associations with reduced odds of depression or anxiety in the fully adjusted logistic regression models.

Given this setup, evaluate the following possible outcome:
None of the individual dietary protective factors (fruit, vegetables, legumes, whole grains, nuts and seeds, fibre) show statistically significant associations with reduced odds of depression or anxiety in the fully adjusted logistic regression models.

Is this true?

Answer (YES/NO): YES